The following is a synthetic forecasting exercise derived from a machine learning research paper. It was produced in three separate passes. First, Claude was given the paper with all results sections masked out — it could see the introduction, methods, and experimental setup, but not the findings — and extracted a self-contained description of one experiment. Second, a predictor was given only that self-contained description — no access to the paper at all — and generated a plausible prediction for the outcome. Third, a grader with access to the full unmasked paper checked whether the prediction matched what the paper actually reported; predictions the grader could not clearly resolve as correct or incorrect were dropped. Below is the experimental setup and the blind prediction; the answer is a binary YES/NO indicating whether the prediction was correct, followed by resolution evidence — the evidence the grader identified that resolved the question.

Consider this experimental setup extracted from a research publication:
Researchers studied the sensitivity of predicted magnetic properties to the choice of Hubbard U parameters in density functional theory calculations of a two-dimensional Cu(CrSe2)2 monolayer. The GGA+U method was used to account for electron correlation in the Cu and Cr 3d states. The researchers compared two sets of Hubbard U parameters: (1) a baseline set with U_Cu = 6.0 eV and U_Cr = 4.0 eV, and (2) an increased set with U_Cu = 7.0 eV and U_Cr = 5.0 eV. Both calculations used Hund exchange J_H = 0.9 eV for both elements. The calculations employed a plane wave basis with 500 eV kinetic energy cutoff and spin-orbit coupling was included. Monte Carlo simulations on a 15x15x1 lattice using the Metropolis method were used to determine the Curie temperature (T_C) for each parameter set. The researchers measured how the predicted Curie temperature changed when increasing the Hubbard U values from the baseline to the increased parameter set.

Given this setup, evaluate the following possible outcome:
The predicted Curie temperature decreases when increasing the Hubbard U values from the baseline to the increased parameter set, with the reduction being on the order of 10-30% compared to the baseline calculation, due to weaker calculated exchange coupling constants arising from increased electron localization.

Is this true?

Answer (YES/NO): NO